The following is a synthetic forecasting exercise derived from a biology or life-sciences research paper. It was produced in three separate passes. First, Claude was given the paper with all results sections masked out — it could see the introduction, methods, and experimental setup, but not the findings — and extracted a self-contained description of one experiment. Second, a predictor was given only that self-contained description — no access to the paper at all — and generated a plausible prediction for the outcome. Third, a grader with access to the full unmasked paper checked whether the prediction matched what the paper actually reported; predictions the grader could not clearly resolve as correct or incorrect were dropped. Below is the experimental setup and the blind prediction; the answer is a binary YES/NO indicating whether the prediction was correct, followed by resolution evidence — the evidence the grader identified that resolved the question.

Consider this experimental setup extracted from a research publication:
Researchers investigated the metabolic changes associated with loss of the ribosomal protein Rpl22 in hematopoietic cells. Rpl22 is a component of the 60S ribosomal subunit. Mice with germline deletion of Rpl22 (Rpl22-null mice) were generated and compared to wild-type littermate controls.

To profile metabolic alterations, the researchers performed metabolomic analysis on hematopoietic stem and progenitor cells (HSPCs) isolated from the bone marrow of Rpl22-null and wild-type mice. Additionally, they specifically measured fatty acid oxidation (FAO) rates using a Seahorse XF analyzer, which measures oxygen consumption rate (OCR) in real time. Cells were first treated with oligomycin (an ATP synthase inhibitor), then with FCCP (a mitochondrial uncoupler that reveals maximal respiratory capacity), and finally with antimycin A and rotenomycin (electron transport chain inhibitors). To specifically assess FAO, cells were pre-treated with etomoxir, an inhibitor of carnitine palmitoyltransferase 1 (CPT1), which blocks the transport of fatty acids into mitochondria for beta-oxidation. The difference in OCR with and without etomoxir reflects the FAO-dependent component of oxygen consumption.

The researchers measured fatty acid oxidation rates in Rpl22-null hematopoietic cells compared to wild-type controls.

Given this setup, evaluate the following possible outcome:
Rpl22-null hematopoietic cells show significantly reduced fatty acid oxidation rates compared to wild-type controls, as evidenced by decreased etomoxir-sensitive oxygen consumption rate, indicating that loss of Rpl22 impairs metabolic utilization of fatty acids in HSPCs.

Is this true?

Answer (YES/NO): NO